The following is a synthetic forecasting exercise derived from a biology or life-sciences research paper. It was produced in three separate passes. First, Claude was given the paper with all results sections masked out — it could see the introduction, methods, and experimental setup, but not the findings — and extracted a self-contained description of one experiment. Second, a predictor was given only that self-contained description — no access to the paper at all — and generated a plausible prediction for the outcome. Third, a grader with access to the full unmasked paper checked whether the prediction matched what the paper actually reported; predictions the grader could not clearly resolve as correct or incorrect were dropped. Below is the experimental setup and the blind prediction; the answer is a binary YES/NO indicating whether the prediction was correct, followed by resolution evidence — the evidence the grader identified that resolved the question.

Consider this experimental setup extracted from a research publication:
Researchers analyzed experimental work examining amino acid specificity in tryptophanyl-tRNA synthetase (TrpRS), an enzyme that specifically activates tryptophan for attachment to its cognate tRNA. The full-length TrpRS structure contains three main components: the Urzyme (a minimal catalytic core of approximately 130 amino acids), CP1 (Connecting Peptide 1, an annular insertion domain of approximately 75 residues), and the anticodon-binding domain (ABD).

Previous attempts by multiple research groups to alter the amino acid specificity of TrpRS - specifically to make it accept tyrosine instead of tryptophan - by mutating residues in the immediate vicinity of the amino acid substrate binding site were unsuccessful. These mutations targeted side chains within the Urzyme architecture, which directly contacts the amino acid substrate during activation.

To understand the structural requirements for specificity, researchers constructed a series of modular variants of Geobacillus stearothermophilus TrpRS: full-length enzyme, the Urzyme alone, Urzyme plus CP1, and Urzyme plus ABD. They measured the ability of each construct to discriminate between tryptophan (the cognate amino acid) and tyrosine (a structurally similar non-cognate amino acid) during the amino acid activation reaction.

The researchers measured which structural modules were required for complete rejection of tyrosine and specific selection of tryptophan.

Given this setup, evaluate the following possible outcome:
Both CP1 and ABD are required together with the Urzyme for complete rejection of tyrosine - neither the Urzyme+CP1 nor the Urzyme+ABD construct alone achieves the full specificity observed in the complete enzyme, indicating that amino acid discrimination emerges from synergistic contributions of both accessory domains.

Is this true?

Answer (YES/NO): YES